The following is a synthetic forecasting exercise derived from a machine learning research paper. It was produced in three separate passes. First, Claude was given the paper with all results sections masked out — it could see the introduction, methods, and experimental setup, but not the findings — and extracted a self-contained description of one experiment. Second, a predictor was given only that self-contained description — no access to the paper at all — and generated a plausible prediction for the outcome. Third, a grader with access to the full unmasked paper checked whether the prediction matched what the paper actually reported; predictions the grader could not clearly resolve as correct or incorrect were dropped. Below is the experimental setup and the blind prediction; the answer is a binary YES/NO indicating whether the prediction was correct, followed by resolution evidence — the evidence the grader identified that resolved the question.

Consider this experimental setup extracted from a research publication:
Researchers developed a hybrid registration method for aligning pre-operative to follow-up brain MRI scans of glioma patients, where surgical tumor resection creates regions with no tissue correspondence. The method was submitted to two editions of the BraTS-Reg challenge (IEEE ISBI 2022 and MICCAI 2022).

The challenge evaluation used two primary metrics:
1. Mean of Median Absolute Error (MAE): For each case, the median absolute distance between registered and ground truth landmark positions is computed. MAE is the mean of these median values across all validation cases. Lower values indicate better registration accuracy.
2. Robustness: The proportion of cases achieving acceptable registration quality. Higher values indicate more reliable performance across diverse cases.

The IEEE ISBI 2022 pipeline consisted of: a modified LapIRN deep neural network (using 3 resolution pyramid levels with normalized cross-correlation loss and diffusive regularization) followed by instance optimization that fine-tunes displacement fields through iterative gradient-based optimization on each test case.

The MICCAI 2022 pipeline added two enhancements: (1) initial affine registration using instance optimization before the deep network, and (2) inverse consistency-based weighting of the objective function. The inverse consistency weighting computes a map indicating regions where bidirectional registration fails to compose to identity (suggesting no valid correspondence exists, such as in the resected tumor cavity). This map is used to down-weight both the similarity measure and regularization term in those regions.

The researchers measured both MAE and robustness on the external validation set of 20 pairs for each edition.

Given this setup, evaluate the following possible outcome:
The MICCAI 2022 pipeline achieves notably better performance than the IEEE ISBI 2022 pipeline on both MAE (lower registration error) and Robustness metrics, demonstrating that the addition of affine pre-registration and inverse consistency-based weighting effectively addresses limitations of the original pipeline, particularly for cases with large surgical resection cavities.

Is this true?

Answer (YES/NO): NO